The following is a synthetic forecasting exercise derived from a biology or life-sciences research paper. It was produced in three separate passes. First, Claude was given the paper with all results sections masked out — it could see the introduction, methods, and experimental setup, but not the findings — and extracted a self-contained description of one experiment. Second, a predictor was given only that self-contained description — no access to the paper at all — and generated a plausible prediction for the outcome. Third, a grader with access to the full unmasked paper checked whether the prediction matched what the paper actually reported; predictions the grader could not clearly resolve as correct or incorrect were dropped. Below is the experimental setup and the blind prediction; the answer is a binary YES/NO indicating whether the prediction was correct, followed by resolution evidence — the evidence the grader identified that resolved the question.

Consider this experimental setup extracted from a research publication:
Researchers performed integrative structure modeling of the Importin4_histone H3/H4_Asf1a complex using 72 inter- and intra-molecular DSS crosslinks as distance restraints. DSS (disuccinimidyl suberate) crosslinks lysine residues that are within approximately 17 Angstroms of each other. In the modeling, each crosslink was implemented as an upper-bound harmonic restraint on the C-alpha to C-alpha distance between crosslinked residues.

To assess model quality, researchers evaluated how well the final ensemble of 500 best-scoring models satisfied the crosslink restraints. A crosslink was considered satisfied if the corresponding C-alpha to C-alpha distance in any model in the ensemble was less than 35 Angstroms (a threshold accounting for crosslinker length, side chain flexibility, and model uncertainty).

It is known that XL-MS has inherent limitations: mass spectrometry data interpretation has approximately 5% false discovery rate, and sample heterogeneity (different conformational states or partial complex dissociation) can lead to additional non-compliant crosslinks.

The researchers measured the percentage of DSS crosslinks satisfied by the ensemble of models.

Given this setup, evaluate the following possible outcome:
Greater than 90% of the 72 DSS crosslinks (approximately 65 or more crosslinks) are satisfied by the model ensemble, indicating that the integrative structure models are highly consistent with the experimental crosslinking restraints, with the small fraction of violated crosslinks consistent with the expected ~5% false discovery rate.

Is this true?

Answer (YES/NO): NO